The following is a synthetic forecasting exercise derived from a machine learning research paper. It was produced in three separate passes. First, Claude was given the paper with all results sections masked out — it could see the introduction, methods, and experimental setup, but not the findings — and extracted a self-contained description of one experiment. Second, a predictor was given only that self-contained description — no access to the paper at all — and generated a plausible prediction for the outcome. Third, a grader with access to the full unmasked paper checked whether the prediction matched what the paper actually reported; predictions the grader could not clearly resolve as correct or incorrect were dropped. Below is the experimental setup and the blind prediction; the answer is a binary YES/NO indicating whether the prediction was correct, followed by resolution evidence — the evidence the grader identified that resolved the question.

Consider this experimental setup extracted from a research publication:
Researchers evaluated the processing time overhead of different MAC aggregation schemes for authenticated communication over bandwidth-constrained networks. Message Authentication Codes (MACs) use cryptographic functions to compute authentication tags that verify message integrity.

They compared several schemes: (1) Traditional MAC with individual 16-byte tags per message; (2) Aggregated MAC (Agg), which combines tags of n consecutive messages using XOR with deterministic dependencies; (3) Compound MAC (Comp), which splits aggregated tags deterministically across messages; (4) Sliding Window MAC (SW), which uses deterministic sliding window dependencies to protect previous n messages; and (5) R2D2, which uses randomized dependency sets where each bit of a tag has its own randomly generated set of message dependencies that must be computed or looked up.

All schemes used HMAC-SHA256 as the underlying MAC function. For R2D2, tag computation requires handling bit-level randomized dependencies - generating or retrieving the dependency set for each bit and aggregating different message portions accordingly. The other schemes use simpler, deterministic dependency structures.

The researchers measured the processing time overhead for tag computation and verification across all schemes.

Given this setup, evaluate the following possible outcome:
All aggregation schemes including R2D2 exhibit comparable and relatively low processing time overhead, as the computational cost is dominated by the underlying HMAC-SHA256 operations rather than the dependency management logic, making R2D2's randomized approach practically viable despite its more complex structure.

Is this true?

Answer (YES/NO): NO